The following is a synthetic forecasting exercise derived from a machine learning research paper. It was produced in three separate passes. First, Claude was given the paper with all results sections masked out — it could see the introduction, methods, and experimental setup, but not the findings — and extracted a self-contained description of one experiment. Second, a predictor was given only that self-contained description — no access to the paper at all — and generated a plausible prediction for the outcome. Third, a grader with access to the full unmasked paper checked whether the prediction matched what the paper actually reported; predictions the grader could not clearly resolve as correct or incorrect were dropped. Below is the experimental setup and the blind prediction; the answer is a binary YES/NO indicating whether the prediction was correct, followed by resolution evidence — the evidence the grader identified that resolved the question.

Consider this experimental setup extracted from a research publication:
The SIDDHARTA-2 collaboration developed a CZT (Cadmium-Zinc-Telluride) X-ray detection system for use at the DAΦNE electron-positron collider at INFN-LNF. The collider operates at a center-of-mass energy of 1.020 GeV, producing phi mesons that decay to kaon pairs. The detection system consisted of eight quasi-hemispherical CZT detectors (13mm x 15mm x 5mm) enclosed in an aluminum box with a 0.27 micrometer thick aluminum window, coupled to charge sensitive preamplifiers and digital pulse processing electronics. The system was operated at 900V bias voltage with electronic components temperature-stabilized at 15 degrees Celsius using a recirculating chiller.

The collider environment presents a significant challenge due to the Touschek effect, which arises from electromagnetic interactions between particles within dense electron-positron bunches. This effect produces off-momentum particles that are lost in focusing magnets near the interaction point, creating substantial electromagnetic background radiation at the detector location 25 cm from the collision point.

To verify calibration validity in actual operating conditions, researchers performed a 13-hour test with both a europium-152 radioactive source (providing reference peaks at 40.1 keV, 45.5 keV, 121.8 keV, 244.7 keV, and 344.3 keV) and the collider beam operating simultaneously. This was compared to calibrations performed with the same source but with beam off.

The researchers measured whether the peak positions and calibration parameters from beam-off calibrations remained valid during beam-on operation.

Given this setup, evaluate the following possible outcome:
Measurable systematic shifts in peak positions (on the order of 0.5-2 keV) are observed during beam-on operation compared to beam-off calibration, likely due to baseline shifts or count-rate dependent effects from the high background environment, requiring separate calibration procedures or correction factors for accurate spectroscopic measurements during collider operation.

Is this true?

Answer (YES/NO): NO